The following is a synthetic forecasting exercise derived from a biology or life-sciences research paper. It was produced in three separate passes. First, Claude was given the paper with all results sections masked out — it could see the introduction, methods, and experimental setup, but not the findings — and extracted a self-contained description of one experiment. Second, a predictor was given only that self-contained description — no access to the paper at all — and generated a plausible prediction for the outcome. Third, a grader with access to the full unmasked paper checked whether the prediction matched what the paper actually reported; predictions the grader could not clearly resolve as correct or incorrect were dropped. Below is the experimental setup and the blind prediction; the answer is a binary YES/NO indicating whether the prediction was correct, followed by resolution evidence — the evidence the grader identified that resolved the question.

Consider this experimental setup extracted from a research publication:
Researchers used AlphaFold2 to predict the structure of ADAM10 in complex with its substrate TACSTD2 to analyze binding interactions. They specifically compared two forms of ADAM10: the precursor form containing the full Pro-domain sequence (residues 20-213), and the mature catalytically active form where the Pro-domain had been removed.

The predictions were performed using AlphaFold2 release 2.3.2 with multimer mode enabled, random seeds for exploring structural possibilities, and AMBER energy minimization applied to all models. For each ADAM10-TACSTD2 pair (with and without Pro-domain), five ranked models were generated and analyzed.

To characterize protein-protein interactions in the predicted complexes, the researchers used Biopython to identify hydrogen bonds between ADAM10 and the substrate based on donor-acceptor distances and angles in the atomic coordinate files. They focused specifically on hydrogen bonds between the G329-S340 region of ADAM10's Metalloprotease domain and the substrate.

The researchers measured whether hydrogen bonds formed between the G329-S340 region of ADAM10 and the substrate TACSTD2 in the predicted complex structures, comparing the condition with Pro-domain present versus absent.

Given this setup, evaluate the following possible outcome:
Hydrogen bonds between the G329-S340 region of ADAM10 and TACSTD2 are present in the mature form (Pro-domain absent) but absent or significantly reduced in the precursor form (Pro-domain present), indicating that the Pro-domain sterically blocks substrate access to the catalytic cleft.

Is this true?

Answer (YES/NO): YES